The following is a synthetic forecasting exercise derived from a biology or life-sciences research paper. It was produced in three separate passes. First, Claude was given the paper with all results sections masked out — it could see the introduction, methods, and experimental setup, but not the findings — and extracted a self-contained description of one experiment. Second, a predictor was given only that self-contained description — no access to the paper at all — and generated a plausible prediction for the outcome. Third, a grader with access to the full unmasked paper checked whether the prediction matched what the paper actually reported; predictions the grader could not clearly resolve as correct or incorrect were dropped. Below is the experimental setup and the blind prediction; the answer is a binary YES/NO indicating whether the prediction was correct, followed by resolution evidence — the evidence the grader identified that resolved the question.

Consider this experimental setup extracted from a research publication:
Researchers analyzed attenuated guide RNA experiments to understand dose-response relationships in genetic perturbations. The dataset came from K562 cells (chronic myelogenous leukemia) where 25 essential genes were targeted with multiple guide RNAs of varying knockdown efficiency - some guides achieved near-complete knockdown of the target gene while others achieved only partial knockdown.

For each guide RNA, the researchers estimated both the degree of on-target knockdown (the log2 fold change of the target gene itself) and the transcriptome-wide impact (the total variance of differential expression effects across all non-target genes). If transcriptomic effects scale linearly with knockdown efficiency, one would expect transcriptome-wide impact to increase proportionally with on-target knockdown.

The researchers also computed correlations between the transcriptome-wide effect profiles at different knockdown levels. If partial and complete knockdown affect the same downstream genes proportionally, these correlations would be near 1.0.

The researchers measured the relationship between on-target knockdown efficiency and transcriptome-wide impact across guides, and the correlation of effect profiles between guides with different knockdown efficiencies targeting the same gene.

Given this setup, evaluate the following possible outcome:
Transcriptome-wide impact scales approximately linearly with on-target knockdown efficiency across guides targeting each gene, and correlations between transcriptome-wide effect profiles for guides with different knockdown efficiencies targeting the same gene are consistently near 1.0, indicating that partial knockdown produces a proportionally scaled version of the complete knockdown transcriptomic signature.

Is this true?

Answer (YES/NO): NO